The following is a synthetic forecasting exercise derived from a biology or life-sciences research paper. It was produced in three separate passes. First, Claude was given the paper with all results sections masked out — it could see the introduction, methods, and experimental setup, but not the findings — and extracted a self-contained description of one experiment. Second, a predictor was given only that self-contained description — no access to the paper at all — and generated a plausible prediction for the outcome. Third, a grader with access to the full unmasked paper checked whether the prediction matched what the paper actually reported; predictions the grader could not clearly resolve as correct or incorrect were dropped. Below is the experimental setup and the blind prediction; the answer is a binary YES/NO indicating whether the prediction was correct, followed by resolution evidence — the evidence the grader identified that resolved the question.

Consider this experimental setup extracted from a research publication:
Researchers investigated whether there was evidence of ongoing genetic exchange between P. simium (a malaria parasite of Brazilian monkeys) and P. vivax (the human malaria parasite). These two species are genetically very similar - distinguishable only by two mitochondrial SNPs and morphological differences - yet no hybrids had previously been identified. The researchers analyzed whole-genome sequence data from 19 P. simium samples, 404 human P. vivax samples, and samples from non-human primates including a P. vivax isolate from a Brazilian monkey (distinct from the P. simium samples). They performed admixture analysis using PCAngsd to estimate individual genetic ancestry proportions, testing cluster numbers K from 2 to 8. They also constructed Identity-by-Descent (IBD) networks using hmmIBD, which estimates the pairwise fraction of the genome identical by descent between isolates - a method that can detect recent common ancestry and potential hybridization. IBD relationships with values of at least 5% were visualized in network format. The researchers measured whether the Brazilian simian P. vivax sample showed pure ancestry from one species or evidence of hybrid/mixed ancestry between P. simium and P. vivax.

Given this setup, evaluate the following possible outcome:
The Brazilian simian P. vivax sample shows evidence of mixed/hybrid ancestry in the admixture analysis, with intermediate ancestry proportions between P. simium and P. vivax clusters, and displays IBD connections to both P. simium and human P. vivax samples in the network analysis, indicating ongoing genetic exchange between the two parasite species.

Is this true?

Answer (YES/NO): NO